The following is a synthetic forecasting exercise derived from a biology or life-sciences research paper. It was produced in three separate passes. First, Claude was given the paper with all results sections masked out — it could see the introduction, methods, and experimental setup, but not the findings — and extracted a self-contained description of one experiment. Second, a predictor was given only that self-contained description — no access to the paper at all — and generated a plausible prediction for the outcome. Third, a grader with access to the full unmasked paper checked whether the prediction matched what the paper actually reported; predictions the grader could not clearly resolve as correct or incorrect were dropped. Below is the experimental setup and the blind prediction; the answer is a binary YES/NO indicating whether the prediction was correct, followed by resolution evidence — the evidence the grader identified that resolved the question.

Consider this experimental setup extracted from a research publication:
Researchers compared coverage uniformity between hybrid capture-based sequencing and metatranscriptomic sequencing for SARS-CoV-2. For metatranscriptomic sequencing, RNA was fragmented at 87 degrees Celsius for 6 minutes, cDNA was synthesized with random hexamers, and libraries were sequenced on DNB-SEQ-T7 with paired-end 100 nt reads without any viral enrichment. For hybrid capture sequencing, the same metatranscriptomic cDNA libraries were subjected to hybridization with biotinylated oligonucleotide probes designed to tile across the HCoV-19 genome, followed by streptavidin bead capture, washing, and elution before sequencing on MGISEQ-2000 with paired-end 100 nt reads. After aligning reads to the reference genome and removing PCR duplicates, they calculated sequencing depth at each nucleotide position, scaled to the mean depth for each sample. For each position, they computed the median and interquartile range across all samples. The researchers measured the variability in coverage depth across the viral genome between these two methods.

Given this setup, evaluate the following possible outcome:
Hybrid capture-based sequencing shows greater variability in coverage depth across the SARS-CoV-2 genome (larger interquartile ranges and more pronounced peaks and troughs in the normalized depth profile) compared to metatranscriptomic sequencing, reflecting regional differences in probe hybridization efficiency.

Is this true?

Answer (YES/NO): NO